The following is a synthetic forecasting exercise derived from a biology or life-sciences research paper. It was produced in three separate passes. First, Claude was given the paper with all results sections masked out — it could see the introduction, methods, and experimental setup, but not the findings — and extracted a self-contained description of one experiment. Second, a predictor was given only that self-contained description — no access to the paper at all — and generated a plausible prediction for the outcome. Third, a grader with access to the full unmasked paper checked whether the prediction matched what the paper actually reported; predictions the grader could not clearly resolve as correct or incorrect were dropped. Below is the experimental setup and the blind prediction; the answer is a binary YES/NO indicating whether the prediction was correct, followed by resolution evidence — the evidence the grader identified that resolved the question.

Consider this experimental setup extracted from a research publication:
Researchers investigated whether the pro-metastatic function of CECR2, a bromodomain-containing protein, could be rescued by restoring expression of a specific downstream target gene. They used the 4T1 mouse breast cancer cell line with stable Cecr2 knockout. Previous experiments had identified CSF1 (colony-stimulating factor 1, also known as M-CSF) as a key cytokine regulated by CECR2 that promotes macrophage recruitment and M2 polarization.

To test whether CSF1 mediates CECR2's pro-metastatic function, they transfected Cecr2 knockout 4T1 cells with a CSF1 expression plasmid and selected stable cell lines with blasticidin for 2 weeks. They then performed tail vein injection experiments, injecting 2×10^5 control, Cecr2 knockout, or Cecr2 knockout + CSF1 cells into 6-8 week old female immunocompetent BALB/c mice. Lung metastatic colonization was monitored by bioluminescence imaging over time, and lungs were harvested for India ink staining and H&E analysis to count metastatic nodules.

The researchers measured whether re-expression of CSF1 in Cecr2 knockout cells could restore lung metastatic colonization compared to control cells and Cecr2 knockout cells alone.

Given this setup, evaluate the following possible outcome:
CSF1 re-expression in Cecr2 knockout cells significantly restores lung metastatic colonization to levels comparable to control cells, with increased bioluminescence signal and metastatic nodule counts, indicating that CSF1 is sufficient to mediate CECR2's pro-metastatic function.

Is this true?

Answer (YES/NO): NO